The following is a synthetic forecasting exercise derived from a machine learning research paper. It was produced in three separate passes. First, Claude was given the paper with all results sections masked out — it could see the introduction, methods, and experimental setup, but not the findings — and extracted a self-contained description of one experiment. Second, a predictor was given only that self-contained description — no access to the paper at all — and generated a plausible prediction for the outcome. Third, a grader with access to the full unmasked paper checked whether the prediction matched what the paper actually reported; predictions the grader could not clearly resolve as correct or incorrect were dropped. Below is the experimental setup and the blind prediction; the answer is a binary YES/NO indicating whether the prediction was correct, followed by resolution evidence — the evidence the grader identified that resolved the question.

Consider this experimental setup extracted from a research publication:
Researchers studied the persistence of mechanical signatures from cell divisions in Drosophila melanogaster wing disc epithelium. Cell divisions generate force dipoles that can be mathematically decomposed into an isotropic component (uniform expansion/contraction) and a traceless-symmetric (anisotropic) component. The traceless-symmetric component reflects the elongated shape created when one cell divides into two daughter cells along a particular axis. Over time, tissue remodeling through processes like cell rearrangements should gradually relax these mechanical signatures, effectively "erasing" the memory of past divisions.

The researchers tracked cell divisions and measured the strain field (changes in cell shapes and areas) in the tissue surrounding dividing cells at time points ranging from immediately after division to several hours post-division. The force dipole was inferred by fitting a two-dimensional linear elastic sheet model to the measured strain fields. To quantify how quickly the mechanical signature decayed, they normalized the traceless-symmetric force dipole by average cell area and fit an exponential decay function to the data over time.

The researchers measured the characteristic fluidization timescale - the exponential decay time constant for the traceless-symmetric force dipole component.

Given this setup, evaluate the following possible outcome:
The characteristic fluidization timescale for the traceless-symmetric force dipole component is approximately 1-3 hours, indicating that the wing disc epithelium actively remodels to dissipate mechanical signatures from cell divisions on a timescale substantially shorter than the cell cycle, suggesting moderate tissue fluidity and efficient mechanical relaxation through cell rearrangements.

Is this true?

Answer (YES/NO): NO